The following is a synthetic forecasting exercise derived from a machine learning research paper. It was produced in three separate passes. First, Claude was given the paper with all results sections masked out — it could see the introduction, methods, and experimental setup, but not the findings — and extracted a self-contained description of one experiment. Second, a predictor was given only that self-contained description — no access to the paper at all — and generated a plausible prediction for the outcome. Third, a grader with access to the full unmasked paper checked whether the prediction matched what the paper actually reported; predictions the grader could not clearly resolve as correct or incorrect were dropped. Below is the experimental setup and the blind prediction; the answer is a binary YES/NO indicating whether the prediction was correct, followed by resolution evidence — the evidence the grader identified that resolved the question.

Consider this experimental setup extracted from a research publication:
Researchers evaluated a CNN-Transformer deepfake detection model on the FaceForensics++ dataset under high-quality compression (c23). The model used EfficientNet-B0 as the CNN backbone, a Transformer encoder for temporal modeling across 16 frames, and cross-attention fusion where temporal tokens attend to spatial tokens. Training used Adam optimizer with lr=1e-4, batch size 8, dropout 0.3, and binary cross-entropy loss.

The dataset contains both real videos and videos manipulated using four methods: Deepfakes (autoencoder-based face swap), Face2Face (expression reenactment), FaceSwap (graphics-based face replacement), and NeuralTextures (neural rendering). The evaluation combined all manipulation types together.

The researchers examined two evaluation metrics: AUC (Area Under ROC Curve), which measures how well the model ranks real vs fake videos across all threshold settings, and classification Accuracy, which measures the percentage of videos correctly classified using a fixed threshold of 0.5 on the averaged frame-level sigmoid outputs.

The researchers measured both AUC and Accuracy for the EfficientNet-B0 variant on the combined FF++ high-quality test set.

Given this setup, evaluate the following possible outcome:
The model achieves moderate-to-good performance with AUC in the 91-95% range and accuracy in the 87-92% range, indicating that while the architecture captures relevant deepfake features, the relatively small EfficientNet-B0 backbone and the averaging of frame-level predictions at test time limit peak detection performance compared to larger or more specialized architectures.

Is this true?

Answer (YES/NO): NO